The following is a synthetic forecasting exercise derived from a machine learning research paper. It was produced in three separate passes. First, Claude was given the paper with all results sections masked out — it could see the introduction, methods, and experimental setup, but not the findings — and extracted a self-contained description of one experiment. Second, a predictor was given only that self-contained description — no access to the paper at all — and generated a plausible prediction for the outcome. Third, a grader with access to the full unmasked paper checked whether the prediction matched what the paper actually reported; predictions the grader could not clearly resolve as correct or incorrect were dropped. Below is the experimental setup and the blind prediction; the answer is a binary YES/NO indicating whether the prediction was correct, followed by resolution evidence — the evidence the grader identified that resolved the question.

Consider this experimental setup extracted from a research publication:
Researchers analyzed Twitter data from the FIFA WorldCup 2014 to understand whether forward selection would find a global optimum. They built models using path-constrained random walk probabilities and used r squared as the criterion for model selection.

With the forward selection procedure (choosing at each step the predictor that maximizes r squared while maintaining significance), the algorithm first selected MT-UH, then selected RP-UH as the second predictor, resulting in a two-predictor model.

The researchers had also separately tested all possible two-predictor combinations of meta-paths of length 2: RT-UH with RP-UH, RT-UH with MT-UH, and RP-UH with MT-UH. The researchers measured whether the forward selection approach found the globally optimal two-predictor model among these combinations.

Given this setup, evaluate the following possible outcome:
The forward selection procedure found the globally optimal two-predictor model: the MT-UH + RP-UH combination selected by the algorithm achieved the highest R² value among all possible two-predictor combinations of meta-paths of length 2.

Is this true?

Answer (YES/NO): NO